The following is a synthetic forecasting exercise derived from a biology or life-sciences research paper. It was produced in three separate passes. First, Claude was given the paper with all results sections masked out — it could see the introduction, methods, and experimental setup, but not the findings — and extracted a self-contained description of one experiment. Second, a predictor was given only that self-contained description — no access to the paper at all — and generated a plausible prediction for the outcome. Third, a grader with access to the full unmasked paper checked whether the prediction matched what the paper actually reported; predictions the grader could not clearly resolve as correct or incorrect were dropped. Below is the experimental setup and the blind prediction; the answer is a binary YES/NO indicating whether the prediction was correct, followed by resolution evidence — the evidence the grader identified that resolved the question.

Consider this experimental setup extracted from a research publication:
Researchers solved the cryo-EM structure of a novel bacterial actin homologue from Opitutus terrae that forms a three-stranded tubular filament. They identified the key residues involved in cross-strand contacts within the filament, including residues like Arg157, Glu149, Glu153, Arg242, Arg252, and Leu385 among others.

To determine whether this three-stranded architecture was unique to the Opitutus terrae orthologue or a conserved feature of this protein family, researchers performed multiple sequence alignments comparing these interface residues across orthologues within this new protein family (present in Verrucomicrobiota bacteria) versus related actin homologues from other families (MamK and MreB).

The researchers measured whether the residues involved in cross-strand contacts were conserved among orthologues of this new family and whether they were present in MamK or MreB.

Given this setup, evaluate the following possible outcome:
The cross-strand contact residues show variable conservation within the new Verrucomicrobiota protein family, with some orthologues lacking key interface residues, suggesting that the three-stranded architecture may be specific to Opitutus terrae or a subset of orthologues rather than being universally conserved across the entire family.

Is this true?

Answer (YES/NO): NO